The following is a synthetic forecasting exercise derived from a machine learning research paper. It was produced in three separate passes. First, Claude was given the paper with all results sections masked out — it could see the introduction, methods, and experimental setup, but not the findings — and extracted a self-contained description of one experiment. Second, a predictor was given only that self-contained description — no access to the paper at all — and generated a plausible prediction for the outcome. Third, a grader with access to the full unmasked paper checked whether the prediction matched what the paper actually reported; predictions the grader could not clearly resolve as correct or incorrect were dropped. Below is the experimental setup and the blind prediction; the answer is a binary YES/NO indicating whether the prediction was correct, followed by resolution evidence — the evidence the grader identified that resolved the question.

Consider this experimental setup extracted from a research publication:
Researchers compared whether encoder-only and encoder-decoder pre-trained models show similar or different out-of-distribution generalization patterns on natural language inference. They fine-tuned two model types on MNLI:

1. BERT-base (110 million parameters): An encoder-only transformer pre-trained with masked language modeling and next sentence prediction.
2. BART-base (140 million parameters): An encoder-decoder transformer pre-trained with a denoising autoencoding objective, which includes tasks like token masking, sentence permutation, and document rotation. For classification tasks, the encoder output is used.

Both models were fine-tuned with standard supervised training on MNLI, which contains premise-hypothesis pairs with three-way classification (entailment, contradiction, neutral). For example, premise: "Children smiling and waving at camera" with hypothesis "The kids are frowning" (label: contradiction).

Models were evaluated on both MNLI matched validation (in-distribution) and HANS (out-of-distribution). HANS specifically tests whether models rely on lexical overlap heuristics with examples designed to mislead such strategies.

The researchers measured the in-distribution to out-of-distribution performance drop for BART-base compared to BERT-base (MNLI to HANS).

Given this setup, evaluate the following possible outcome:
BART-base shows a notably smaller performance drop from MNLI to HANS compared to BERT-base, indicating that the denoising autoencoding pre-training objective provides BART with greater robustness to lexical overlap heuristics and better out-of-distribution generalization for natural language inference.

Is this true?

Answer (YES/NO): NO